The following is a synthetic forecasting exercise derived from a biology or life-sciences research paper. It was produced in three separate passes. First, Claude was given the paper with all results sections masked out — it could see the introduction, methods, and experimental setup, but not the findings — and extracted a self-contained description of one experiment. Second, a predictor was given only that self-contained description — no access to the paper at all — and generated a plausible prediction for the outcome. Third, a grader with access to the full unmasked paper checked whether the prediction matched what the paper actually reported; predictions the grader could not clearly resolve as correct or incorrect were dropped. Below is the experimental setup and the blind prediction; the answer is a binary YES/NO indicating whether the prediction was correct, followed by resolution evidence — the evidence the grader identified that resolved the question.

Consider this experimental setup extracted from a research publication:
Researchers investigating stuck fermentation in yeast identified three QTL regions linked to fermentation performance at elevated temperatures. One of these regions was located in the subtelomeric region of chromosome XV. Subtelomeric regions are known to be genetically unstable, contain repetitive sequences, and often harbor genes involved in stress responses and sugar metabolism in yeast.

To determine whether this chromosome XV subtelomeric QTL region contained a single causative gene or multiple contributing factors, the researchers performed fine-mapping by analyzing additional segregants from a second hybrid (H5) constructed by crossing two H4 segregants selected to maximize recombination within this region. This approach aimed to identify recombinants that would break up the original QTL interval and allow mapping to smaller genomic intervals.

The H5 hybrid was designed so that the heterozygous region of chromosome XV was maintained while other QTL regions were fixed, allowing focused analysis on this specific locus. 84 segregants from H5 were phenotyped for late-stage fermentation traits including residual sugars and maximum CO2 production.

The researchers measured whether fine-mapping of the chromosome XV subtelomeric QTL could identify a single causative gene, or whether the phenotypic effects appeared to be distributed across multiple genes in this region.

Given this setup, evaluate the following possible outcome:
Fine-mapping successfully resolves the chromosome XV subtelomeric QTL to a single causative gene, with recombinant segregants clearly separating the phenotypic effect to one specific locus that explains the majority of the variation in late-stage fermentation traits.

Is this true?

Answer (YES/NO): NO